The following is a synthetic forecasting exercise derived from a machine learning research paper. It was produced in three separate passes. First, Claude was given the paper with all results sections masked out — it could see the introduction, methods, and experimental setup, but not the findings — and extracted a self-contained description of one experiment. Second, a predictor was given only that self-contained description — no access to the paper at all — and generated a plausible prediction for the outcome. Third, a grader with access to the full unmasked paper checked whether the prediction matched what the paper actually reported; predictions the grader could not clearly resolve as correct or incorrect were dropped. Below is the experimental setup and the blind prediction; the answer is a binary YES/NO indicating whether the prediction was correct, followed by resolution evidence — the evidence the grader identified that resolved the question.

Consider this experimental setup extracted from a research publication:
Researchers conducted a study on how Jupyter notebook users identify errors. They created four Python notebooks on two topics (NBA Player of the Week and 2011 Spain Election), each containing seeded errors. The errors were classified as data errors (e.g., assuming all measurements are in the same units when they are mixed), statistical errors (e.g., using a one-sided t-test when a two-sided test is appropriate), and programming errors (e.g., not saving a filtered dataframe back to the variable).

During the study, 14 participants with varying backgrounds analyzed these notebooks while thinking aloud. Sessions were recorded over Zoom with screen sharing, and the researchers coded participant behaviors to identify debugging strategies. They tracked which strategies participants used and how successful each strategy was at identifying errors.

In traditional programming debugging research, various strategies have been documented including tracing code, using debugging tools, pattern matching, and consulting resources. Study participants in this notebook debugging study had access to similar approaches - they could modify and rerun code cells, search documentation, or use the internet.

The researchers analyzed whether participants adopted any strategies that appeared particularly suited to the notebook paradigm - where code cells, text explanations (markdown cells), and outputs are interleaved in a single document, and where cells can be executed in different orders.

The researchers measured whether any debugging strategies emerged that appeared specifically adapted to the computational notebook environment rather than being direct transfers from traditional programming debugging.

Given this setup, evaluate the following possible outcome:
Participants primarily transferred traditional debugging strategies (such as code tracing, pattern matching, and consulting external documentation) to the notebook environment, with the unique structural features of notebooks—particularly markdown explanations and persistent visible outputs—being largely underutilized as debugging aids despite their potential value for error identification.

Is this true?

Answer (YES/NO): NO